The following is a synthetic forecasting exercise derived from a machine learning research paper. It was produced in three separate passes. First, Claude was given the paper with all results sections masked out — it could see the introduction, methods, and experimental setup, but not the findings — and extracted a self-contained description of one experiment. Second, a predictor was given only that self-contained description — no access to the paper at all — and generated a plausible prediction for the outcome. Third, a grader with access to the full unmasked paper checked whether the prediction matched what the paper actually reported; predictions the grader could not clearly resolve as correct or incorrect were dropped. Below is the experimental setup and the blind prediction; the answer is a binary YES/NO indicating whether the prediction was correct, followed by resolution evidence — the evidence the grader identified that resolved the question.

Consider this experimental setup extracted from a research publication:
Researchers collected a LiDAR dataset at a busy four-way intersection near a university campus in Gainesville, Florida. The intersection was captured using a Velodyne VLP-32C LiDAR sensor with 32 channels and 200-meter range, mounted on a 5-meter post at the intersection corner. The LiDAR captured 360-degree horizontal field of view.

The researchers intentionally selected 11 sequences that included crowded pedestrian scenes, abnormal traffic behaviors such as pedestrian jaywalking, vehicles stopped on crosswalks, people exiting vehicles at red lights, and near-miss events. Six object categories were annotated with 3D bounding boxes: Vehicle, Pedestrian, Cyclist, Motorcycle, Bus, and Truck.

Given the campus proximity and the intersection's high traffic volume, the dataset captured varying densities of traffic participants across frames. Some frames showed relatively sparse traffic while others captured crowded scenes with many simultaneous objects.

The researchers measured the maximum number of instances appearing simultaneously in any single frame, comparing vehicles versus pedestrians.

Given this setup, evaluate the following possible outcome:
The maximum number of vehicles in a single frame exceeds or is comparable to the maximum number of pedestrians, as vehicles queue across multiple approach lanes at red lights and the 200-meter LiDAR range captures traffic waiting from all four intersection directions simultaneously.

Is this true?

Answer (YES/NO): YES